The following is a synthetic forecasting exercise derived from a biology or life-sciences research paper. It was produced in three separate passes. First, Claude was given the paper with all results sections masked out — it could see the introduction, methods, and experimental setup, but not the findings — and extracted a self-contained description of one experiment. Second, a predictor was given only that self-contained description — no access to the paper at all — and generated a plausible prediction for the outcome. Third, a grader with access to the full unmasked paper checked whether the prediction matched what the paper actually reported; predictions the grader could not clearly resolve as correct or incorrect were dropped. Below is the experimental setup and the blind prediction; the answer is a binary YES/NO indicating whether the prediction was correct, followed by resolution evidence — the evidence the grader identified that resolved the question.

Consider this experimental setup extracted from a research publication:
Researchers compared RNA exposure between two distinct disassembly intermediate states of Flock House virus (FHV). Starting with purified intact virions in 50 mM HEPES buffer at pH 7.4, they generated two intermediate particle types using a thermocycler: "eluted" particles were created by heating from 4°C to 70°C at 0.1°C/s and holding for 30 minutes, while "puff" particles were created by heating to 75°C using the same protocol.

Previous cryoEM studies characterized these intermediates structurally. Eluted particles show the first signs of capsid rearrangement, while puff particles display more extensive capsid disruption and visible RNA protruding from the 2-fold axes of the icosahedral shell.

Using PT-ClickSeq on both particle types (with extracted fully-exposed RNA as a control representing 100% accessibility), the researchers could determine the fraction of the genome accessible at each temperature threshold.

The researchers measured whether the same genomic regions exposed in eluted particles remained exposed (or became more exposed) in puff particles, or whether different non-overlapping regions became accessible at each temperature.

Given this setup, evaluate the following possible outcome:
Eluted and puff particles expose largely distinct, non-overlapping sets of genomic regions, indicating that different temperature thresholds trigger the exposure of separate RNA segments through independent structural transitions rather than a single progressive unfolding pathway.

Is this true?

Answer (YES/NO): NO